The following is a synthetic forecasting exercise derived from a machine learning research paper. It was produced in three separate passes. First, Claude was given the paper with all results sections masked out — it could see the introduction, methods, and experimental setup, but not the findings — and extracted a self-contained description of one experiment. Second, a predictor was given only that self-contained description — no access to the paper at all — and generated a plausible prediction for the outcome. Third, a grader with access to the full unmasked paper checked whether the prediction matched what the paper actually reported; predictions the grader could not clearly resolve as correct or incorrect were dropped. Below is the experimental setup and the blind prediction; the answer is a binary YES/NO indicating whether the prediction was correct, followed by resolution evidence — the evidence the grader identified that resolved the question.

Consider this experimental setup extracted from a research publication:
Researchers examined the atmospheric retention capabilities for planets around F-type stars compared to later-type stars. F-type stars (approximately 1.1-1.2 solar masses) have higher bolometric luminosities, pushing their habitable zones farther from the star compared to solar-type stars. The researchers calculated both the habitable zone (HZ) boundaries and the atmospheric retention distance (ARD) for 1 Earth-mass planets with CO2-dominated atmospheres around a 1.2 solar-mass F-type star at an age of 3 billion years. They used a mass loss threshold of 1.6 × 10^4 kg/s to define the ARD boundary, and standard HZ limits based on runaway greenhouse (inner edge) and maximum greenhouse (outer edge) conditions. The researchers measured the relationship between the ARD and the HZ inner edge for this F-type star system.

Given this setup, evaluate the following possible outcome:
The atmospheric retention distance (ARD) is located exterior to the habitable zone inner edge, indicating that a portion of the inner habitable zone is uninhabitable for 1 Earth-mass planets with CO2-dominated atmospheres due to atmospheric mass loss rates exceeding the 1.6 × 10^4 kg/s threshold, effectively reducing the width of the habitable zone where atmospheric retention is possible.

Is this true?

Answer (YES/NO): NO